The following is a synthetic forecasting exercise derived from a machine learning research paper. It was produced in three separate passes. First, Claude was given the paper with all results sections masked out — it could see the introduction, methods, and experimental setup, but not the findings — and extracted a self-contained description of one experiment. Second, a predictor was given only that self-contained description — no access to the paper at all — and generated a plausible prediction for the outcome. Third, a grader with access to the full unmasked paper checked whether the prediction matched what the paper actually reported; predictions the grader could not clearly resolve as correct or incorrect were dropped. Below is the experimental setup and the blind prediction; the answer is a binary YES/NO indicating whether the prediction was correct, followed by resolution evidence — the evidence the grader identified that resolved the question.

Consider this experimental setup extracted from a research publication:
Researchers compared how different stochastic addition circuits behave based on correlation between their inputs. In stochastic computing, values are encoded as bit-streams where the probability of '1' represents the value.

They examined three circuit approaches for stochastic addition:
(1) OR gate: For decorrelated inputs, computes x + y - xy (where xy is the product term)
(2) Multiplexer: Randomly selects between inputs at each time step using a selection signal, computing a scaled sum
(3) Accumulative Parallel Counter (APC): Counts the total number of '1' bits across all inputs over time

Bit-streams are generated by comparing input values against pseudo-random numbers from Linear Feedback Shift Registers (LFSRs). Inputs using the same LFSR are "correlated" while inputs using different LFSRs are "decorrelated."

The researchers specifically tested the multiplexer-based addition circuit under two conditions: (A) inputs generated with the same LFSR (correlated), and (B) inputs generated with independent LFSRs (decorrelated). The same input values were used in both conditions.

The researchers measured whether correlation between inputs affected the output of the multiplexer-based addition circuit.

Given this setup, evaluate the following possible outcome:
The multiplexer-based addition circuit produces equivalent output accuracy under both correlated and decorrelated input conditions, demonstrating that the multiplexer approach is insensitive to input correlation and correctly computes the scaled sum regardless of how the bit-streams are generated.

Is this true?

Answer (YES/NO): YES